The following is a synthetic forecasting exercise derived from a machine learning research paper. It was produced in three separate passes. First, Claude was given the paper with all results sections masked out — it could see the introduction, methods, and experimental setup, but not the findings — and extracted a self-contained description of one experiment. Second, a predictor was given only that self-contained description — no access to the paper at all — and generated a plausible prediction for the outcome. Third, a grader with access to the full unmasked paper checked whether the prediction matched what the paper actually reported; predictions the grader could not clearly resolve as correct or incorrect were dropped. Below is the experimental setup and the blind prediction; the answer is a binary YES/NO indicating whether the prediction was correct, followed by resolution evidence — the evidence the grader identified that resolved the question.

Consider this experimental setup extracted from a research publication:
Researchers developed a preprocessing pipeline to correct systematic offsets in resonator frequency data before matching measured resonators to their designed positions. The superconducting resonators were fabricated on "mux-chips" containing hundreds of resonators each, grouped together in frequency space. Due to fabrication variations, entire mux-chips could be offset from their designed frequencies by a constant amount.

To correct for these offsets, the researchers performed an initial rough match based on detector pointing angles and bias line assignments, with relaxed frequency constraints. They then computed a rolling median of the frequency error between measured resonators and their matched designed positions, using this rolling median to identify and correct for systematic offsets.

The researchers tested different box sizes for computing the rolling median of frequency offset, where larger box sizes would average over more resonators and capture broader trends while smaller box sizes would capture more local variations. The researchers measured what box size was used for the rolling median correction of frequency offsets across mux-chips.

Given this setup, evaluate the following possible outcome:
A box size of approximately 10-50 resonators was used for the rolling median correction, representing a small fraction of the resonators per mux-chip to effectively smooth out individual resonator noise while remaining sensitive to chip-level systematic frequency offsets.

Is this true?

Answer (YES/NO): YES